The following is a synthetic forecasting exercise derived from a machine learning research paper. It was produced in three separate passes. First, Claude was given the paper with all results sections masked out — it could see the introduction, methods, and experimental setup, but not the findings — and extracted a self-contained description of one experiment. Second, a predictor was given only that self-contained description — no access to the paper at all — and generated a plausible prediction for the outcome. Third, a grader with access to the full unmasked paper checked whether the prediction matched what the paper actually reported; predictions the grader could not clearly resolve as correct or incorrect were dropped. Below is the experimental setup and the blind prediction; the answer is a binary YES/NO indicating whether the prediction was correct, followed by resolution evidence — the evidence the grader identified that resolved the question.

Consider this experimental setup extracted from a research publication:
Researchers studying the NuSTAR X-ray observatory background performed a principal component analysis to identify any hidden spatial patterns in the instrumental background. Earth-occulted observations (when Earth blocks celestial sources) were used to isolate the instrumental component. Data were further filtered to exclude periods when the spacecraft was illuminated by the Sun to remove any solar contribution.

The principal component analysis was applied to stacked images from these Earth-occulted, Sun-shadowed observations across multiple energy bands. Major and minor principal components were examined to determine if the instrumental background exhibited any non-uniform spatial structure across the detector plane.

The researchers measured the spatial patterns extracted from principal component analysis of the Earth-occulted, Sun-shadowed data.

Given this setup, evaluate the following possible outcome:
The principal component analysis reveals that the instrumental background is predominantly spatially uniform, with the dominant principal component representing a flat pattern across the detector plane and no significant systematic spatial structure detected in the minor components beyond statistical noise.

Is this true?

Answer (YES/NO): YES